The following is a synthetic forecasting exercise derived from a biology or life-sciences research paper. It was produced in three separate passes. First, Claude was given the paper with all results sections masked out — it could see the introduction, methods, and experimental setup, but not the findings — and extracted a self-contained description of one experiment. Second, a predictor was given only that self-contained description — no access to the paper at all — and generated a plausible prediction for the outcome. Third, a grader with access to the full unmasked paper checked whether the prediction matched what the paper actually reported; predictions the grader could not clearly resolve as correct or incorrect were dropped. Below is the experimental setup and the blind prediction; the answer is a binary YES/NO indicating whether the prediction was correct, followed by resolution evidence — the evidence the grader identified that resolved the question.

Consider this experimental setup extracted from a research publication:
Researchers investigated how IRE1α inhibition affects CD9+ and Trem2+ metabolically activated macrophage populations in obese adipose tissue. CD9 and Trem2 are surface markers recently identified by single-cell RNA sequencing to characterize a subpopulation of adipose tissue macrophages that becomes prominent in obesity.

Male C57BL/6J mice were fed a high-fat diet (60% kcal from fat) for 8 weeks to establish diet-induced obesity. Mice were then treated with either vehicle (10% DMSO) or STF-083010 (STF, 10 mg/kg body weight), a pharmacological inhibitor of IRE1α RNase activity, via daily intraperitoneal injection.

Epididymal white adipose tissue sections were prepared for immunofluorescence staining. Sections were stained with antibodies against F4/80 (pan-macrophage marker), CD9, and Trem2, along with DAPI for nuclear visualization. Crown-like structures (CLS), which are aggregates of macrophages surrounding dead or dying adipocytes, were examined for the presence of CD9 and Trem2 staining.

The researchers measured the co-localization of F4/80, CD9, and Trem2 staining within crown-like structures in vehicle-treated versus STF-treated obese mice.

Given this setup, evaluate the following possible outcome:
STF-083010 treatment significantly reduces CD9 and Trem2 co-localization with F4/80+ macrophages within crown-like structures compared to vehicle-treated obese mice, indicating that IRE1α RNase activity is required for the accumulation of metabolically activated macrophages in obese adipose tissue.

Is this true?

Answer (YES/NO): YES